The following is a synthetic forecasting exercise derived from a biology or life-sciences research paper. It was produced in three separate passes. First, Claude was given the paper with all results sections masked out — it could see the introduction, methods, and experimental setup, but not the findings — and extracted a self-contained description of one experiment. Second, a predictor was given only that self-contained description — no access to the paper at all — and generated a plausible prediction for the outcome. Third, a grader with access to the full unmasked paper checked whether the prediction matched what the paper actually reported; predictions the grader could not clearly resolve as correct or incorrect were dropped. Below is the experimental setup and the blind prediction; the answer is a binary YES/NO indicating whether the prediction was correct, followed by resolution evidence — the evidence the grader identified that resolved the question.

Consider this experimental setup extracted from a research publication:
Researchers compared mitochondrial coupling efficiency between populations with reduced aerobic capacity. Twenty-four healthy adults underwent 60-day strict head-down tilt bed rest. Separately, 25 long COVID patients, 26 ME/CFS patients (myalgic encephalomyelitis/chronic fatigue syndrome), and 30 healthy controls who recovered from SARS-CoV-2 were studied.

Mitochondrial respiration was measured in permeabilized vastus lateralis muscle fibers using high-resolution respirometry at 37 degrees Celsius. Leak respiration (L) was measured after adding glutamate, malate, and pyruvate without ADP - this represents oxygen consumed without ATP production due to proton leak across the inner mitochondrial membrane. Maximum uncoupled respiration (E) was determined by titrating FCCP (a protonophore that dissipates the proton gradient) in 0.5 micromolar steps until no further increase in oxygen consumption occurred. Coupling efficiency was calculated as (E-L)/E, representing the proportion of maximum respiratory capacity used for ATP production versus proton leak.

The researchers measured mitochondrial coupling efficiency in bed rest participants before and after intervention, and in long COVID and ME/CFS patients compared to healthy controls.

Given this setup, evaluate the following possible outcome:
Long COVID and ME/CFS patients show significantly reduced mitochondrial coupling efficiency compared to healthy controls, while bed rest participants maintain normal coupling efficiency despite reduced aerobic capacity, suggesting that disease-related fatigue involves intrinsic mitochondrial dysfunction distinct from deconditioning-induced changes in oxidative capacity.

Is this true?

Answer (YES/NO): NO